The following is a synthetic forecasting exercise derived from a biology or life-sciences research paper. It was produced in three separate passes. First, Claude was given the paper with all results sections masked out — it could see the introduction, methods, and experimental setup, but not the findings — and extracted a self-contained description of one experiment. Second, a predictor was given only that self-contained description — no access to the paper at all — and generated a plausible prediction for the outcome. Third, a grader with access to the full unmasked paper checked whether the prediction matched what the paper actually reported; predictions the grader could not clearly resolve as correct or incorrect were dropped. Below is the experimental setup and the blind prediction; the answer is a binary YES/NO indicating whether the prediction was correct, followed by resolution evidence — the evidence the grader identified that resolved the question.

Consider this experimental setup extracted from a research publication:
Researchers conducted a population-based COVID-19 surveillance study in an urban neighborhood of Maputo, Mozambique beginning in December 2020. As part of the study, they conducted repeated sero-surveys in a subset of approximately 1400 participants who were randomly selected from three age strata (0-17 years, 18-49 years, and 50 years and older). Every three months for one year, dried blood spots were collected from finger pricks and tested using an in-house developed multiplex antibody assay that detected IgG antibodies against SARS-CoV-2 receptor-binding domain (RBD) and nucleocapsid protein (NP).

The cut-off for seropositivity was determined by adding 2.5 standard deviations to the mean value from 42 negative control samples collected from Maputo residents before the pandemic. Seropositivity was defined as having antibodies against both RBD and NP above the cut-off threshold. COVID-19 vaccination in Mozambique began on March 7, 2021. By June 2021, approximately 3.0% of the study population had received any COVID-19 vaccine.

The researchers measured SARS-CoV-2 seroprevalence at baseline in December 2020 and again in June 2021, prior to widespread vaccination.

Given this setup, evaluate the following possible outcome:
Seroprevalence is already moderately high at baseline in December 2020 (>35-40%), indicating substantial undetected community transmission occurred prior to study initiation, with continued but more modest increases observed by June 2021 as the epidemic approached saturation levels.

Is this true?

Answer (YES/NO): NO